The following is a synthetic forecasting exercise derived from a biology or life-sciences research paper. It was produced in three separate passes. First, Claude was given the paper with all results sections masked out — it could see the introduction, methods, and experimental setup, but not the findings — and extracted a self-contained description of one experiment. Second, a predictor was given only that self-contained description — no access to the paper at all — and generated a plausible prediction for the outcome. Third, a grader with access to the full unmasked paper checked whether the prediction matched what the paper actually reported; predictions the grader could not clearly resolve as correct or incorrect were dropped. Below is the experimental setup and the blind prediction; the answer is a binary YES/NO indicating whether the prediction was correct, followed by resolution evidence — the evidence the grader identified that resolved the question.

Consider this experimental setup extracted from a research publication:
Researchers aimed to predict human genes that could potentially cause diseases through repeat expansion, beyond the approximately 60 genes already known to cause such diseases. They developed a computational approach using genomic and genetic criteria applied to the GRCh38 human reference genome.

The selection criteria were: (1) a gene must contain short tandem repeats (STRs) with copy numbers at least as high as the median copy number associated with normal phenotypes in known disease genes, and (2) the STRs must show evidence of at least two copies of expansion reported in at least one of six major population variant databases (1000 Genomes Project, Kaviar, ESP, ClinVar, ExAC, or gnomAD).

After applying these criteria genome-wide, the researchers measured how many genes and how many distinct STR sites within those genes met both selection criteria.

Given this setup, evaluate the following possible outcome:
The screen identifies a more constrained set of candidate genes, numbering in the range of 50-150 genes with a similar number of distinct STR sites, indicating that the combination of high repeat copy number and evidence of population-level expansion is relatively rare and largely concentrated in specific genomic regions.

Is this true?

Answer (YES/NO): NO